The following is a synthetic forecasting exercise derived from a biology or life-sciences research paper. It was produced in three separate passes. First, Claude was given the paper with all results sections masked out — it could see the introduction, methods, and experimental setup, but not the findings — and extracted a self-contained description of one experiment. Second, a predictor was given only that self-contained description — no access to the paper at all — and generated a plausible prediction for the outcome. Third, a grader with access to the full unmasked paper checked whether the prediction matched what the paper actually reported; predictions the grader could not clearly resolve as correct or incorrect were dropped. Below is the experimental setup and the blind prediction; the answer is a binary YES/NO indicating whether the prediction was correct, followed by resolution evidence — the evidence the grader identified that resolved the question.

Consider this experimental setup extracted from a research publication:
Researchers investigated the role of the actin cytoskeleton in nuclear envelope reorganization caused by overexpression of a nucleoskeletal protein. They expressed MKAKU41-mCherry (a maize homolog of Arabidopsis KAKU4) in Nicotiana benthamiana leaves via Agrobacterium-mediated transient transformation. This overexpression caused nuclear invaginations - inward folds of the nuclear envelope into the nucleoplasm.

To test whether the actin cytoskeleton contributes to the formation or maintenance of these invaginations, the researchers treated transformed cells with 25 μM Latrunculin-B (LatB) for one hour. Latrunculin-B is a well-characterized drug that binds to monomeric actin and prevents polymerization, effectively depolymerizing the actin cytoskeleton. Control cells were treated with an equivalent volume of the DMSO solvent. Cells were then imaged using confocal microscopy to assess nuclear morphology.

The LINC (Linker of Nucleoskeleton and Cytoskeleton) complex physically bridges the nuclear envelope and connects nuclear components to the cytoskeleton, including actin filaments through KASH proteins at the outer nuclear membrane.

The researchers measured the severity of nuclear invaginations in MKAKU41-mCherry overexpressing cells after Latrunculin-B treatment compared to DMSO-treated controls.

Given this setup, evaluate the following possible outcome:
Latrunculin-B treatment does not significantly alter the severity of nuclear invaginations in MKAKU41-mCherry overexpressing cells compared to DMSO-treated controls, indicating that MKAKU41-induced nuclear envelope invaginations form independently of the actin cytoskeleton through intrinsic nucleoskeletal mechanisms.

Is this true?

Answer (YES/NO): NO